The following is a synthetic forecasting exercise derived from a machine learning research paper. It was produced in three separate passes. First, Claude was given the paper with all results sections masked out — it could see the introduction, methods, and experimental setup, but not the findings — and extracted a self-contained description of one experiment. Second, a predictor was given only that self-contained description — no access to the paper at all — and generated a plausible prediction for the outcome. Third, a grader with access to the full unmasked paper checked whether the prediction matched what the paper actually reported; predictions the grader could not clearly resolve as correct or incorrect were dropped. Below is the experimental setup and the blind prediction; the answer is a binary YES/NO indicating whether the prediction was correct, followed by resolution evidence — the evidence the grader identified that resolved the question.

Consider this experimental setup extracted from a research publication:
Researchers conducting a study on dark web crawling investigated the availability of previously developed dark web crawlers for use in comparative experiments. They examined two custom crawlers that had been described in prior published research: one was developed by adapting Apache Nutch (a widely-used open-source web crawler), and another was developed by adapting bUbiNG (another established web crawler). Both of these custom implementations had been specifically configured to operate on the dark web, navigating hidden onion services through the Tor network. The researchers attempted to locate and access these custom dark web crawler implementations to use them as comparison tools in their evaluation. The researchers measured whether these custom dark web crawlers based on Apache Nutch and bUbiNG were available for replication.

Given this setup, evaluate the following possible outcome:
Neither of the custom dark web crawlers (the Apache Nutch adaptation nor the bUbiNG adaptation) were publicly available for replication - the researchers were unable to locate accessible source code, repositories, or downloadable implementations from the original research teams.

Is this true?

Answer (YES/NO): YES